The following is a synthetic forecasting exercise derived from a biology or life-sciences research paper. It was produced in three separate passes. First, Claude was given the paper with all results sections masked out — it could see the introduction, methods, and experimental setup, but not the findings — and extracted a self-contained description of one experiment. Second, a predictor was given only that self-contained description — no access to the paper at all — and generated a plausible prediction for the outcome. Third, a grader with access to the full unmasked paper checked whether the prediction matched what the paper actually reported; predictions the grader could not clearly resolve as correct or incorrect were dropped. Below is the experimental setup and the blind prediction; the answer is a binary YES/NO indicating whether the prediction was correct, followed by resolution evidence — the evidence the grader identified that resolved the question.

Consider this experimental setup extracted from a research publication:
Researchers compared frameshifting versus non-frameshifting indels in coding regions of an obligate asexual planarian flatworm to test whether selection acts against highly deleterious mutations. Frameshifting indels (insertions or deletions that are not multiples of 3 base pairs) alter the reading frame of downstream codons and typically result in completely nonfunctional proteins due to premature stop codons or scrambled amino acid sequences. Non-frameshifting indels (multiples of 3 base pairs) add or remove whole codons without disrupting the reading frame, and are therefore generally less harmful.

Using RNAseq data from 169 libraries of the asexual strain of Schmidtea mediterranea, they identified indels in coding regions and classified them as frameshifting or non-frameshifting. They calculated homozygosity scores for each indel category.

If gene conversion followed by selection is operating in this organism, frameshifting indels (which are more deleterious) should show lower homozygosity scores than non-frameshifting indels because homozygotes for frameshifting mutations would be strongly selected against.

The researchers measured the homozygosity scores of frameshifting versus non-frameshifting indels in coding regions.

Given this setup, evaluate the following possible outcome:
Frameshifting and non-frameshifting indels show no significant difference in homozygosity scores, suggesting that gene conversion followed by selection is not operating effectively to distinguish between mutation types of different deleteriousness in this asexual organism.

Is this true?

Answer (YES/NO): NO